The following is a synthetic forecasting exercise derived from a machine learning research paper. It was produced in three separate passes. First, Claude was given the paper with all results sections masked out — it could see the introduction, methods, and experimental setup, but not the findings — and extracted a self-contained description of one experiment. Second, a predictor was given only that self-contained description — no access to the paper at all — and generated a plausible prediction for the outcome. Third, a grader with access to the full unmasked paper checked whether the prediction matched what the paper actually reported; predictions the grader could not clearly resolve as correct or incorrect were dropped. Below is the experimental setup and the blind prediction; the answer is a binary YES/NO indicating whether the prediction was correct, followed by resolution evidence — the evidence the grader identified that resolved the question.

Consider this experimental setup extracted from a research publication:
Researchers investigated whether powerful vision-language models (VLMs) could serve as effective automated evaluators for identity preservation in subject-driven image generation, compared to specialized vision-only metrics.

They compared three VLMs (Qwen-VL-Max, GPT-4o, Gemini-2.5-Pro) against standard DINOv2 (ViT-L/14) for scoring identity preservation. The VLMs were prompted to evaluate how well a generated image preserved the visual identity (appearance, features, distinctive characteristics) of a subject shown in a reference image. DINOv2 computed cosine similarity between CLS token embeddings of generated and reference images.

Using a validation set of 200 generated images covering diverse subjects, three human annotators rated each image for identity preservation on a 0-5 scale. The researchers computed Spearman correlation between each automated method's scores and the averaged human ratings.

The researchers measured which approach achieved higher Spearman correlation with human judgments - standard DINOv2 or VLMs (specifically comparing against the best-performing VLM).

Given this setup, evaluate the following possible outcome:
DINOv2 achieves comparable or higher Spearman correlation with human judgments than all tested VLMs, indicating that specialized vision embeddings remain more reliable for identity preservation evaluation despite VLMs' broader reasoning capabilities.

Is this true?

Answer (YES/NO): NO